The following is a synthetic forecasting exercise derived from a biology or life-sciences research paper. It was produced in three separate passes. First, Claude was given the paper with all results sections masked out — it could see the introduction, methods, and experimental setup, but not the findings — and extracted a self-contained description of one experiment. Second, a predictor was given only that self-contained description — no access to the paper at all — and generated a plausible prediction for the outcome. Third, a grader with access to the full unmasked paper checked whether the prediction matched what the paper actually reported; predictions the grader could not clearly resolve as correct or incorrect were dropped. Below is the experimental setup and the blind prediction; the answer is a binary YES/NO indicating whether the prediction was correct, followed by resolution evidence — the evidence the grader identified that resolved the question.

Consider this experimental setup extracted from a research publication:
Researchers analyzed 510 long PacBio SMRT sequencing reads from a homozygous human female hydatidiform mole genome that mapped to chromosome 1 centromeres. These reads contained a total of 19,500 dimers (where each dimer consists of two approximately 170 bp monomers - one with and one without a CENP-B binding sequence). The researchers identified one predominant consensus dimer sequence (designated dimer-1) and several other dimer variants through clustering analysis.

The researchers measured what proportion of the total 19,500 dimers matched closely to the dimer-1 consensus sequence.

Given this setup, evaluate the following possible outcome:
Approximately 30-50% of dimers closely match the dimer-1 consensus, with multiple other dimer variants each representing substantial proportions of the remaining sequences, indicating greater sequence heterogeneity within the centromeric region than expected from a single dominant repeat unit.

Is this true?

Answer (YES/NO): NO